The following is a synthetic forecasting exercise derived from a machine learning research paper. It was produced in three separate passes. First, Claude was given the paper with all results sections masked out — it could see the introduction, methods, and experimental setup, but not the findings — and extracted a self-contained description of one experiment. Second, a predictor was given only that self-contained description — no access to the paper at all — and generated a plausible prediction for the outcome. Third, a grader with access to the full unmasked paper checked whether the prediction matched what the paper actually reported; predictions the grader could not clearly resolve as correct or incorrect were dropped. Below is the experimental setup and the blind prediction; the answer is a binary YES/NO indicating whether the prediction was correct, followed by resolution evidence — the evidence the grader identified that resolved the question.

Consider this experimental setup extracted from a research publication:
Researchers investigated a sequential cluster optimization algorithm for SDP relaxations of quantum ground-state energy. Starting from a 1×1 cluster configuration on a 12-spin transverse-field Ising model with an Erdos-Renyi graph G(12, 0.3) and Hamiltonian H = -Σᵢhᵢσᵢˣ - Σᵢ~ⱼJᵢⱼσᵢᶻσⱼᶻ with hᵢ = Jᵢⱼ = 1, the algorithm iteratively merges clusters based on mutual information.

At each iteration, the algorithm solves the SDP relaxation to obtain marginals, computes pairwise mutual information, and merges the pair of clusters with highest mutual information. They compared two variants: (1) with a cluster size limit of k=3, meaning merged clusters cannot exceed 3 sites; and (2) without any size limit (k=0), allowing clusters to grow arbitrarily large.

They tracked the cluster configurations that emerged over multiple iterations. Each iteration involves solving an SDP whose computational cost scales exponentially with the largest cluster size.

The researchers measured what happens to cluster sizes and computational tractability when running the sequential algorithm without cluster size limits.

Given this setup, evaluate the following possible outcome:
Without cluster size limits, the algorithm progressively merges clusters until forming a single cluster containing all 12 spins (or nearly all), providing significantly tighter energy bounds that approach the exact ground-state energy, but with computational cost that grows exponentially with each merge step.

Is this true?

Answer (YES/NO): NO